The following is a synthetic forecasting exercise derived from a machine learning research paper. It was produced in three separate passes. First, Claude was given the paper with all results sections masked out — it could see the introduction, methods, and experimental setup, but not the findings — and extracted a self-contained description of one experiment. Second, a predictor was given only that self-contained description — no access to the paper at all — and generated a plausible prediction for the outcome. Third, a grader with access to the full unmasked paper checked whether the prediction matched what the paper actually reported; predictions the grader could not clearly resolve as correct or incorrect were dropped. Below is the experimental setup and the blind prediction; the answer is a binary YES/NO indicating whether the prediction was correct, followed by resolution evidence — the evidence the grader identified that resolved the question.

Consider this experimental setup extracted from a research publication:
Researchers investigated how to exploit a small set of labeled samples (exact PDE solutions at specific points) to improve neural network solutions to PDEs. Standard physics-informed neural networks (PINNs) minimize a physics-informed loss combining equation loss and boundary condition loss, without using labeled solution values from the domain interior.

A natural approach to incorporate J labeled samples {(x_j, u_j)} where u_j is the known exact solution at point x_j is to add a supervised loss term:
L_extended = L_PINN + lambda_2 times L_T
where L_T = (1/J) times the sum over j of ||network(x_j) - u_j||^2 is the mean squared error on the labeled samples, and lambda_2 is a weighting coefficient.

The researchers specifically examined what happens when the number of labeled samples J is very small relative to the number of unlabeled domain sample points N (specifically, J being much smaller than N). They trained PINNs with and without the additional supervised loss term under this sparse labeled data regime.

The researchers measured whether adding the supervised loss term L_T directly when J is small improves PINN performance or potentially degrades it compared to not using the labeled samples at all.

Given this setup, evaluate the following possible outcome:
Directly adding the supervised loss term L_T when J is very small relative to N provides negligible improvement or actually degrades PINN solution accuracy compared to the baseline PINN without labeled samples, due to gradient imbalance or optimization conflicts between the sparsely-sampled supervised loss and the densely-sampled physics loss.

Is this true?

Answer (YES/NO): YES